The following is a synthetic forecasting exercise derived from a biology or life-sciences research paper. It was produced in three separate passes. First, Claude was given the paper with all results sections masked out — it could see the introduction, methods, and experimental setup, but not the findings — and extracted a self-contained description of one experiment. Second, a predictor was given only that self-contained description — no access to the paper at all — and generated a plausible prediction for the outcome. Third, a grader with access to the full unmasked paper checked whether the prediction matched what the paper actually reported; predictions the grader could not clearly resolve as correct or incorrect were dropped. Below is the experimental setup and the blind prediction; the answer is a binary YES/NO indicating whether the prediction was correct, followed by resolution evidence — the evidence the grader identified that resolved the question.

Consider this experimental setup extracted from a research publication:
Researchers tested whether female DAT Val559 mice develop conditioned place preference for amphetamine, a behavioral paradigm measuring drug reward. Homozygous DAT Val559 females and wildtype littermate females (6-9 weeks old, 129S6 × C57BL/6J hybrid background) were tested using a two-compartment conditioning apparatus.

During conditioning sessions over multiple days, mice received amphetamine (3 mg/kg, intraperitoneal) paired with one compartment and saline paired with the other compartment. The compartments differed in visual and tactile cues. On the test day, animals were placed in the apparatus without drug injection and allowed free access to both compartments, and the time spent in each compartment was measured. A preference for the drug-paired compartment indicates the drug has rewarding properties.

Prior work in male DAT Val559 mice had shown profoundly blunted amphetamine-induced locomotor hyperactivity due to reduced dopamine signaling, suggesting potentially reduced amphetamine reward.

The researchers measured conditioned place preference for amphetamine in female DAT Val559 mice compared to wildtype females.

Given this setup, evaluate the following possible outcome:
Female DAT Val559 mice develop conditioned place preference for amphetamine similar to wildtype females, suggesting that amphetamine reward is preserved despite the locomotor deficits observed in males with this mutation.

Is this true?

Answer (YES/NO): YES